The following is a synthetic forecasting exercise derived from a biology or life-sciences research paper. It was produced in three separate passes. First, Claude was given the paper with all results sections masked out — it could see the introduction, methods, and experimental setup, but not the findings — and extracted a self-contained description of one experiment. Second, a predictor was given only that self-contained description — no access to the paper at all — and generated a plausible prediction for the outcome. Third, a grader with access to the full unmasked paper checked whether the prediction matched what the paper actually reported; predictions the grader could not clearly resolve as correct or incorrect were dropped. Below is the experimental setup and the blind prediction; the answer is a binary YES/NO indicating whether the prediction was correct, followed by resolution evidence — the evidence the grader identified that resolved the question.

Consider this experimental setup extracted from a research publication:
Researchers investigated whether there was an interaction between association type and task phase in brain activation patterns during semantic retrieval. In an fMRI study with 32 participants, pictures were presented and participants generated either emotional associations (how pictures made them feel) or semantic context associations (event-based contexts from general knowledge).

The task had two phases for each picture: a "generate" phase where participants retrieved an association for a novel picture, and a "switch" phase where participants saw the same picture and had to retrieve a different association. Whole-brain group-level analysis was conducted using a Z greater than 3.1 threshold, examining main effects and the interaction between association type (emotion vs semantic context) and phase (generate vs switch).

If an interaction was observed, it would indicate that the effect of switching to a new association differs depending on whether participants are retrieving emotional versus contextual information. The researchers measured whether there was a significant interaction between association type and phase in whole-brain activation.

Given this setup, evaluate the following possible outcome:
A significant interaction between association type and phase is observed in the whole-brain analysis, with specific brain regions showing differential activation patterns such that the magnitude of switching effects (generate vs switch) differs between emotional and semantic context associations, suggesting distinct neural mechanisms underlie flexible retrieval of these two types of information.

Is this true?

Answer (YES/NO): NO